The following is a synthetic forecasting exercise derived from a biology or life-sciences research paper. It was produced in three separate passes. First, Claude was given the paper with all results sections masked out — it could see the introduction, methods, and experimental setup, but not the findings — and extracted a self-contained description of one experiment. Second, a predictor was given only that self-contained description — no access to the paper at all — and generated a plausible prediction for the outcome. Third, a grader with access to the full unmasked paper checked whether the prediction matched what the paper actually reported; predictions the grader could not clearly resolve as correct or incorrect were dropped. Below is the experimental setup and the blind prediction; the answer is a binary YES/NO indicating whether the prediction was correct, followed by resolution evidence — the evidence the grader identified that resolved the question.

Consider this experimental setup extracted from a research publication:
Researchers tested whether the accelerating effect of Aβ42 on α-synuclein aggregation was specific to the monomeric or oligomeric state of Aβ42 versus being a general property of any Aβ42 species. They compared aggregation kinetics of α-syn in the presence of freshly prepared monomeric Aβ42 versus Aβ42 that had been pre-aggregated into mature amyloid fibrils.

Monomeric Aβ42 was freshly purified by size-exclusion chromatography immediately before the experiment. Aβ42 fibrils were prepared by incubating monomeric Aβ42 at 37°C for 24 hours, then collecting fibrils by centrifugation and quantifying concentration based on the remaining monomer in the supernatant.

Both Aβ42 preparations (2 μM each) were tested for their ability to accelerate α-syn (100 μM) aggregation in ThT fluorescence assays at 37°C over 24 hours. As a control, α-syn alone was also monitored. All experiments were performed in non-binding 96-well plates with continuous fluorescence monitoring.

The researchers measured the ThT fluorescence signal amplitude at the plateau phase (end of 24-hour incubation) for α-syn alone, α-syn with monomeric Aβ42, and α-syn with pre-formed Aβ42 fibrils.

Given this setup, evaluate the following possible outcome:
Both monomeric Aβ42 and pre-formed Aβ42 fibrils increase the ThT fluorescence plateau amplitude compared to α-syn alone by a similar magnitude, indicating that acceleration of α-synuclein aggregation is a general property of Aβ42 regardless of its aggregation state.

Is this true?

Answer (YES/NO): NO